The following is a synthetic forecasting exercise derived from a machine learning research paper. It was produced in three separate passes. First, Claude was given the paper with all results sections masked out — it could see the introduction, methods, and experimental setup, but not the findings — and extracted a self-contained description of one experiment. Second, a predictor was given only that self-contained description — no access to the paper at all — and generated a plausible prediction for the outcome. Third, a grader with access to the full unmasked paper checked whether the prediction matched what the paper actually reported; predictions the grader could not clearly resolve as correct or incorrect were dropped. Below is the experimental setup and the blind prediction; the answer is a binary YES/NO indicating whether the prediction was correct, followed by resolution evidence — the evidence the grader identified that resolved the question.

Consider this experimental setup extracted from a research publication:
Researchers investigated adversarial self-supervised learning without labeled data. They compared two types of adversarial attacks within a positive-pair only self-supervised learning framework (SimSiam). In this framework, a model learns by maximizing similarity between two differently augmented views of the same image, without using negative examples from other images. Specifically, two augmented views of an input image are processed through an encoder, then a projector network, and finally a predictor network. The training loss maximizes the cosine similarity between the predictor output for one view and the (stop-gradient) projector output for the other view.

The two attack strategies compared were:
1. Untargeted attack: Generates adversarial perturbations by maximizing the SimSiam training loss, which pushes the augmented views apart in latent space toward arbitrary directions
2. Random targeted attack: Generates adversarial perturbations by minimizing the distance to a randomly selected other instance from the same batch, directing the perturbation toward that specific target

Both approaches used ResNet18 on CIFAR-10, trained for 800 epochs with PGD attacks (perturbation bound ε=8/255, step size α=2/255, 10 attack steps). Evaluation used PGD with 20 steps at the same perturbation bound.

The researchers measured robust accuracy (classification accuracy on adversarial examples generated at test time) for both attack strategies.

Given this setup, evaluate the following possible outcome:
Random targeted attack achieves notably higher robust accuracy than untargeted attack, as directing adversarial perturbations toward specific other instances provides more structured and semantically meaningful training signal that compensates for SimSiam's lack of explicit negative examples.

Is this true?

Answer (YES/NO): YES